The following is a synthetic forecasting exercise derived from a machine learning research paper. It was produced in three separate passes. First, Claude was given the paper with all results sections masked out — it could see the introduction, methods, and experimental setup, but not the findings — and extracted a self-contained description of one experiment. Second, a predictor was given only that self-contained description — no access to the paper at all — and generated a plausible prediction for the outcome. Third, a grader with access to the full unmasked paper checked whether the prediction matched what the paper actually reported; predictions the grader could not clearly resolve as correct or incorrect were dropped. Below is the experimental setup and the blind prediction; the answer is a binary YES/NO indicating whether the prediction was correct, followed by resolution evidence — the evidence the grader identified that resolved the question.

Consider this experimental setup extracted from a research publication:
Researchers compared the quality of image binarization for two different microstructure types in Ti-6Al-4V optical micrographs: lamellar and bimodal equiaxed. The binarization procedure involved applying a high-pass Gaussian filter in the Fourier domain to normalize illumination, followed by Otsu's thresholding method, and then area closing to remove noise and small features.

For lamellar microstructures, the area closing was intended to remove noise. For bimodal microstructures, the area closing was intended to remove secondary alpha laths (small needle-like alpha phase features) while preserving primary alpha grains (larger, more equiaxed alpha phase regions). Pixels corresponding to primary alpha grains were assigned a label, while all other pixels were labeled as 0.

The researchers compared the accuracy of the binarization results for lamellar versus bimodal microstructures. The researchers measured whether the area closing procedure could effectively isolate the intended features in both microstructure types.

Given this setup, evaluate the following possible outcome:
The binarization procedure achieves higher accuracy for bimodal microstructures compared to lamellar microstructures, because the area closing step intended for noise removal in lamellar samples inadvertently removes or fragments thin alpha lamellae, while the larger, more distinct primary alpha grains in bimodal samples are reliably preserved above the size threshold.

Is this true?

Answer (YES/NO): NO